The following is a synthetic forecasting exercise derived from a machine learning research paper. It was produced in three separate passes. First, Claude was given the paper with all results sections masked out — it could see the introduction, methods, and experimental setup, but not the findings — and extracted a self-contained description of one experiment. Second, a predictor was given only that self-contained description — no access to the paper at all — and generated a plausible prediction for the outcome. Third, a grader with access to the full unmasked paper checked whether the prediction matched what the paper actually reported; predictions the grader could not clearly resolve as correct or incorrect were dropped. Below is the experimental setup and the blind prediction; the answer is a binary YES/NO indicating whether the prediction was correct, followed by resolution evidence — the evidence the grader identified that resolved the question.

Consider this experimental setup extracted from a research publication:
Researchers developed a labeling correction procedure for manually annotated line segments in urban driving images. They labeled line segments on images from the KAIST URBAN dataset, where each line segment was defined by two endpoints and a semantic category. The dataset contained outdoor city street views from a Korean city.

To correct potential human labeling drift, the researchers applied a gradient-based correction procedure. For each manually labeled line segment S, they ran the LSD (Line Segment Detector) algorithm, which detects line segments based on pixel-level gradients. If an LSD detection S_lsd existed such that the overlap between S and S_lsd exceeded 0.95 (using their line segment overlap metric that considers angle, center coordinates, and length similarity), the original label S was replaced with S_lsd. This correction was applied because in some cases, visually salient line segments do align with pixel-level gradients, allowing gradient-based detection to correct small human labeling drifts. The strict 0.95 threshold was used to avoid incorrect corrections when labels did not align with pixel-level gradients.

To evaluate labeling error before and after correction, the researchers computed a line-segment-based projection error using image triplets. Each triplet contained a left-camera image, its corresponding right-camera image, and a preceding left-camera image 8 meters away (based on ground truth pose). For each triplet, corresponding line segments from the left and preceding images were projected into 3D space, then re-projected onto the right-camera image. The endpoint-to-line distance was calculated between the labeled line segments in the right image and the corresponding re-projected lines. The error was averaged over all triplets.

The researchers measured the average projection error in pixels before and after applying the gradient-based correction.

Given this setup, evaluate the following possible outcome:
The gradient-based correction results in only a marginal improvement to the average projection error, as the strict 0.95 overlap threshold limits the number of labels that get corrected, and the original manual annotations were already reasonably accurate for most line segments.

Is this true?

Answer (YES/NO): YES